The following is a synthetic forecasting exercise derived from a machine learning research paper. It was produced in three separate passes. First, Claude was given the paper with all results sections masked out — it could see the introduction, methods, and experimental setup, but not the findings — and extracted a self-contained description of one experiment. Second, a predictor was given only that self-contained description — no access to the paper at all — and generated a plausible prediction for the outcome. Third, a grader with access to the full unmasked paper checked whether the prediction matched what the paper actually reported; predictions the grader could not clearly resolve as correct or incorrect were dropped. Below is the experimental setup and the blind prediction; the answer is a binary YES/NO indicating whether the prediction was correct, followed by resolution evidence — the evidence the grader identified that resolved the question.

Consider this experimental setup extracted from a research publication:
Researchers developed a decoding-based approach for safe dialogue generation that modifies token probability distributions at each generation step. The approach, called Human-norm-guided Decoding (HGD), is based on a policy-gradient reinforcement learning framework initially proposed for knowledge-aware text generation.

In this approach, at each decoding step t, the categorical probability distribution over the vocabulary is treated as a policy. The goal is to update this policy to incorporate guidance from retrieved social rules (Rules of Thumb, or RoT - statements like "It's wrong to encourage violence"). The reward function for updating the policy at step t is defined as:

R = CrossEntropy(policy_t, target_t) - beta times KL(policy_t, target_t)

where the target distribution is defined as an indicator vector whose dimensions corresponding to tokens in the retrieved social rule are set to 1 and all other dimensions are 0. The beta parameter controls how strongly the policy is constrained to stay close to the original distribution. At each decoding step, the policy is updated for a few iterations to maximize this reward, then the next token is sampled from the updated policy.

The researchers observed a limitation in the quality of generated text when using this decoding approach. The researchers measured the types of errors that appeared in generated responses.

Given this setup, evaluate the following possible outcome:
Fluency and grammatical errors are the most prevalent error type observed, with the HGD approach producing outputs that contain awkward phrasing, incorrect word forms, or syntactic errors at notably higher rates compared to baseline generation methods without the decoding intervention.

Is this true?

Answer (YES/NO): NO